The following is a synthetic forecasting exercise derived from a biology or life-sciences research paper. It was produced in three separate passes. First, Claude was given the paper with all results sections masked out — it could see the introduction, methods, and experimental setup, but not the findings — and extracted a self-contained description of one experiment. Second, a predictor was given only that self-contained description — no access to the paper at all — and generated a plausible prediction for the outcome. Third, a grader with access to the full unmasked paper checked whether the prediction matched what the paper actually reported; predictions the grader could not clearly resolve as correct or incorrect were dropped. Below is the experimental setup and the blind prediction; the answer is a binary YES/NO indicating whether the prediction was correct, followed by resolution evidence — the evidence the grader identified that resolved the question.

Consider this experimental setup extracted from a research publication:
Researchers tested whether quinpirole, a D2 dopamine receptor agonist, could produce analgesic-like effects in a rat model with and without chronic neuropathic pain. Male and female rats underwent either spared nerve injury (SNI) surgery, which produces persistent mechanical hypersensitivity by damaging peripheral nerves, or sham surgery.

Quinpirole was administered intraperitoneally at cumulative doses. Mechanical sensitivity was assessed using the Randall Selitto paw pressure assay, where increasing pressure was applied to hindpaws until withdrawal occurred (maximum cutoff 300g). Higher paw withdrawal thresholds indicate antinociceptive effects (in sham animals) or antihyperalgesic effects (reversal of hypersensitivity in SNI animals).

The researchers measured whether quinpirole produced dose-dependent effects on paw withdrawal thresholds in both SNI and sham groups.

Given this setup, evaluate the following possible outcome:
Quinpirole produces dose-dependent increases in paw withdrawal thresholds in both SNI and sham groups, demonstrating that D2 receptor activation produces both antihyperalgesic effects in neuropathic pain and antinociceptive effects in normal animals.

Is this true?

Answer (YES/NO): YES